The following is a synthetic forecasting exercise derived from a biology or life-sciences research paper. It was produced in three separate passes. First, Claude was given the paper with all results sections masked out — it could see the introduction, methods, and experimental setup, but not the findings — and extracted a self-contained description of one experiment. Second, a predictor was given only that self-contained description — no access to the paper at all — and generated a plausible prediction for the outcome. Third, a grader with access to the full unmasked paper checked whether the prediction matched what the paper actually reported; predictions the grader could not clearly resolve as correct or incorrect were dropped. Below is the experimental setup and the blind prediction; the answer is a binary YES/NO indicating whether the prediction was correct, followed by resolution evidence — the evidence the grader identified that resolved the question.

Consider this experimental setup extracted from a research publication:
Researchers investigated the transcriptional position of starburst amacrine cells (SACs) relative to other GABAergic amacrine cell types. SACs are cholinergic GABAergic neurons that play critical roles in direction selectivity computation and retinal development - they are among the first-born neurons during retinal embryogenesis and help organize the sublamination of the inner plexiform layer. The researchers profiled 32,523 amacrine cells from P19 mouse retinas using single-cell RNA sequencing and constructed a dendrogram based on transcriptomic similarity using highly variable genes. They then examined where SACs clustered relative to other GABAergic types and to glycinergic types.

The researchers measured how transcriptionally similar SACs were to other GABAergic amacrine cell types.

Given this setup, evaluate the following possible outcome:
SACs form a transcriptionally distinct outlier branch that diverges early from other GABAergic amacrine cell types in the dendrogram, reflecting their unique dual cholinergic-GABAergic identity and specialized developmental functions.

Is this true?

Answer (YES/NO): YES